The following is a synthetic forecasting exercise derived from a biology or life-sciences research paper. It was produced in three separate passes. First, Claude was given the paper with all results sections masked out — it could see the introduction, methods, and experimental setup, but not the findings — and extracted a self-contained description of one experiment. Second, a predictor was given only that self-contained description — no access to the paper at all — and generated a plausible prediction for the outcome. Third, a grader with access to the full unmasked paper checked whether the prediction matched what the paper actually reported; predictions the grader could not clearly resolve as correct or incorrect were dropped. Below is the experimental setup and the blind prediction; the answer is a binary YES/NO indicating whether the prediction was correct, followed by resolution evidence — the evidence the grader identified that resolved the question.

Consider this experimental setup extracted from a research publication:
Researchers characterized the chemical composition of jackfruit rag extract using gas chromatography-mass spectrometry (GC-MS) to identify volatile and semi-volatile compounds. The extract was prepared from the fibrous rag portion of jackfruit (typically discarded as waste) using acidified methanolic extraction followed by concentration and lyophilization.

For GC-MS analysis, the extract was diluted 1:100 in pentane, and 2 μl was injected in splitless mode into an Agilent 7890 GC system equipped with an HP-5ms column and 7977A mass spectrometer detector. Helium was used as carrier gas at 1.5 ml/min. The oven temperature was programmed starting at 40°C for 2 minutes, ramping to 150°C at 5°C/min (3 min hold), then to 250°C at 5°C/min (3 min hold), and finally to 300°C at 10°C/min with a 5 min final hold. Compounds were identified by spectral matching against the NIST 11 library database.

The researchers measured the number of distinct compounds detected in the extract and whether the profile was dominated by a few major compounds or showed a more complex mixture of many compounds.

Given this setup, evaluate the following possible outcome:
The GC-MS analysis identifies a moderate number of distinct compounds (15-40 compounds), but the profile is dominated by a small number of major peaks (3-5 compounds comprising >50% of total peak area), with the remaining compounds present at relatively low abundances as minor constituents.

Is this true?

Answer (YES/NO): NO